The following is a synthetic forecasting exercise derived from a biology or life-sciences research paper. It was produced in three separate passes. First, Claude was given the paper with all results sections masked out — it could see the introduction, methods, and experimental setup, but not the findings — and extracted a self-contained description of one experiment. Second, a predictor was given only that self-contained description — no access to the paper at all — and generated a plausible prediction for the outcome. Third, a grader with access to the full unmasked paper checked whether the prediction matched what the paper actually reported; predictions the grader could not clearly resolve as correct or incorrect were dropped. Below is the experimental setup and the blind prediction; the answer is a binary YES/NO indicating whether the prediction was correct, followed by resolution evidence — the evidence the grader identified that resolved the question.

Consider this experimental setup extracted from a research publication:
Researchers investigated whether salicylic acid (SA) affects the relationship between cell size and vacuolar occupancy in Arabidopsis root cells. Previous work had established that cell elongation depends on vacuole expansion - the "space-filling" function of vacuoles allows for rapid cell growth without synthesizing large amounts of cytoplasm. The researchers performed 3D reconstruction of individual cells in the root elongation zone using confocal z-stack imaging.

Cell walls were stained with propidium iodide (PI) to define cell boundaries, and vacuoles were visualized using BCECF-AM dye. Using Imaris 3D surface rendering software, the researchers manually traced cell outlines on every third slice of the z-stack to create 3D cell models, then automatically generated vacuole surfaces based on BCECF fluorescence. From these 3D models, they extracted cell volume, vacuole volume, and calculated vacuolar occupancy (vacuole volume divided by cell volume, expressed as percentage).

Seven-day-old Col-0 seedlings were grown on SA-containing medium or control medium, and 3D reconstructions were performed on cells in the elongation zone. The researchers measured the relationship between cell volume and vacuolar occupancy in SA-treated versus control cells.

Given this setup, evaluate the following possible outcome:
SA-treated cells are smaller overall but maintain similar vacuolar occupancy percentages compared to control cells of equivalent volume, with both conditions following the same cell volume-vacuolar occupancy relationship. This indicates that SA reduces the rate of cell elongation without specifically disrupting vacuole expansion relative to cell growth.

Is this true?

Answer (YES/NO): NO